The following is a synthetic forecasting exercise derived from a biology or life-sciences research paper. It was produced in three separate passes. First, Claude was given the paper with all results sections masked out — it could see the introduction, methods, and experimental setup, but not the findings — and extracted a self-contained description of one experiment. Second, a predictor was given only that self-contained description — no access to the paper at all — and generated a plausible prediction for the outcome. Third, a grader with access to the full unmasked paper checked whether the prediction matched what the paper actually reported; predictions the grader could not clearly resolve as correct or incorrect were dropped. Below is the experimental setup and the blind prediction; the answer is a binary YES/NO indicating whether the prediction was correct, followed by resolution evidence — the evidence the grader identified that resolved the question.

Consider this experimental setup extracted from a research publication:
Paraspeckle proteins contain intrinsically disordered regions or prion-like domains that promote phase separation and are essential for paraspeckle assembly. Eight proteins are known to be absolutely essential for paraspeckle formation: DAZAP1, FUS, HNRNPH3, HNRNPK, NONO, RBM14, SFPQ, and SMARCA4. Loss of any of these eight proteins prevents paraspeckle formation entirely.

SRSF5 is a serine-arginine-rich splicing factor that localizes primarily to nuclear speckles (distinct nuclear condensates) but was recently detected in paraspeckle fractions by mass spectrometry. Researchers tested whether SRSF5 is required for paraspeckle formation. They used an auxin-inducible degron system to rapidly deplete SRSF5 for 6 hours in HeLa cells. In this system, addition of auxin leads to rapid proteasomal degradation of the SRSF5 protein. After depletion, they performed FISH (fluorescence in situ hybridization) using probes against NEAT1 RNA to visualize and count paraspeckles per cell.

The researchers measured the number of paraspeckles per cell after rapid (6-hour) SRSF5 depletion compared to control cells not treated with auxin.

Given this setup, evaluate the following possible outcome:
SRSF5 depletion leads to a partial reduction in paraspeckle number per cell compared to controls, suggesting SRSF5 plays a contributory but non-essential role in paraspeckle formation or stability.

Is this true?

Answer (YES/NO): NO